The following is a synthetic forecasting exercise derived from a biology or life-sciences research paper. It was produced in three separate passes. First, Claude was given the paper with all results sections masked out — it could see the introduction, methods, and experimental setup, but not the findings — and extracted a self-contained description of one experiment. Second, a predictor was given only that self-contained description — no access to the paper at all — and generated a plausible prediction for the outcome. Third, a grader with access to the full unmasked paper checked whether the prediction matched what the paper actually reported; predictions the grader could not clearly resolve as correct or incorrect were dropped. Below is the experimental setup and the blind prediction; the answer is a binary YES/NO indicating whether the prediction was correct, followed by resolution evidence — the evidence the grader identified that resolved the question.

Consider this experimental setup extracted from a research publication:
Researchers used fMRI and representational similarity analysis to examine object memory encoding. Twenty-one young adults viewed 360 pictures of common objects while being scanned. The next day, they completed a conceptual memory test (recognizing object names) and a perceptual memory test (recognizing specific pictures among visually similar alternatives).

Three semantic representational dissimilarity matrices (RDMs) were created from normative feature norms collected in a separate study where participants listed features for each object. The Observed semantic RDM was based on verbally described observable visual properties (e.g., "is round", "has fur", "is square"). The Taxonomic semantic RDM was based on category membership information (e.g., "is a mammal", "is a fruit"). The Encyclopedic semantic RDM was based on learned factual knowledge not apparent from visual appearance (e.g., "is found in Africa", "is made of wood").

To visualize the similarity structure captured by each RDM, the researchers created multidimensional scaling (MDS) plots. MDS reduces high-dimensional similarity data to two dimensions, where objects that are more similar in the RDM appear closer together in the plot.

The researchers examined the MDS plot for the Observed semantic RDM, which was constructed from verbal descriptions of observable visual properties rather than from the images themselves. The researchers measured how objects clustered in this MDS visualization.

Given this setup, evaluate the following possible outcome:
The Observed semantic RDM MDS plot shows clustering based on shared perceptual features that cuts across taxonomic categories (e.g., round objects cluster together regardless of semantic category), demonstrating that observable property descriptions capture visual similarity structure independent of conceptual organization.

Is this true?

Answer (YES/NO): NO